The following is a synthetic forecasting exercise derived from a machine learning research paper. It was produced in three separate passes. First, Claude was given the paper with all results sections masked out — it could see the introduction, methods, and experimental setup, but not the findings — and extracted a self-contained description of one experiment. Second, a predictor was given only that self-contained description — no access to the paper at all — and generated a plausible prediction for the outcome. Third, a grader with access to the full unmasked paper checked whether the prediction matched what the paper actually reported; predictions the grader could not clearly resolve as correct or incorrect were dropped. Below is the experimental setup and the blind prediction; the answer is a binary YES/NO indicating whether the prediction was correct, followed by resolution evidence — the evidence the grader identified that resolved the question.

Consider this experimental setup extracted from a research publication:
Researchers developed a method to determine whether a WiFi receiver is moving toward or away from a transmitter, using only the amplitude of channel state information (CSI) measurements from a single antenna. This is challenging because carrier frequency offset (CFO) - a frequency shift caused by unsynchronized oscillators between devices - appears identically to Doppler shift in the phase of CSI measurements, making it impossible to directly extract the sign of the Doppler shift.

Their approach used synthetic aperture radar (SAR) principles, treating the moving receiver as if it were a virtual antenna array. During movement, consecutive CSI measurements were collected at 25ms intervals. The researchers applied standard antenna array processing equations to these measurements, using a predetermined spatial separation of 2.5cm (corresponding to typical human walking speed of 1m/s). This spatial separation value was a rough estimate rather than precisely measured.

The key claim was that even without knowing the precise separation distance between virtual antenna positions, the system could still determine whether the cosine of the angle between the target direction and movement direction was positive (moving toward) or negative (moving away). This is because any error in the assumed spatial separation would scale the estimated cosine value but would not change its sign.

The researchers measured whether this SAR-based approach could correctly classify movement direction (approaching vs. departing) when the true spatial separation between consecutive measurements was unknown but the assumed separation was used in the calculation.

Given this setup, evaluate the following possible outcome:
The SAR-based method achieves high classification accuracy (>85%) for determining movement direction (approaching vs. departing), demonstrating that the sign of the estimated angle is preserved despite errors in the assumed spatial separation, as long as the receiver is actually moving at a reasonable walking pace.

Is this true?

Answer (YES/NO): YES